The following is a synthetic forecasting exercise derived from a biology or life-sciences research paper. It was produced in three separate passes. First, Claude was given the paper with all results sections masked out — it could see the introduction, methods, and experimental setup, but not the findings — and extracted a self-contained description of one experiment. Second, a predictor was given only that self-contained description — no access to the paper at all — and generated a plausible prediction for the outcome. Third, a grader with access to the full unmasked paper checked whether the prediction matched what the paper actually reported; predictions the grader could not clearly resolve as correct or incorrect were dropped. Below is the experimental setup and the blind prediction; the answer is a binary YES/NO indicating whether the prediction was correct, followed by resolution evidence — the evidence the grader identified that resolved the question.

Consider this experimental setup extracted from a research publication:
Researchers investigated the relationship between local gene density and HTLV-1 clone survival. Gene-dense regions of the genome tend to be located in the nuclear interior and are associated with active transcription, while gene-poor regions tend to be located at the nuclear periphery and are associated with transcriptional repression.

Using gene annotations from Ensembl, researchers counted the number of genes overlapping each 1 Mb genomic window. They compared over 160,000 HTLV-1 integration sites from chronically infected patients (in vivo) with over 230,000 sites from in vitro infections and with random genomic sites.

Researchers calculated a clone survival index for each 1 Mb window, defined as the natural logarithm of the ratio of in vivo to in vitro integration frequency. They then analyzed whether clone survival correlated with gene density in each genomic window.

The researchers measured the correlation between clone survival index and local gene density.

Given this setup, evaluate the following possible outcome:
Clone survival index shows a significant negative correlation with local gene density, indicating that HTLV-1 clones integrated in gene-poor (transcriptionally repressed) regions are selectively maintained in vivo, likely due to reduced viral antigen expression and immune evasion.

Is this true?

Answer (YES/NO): YES